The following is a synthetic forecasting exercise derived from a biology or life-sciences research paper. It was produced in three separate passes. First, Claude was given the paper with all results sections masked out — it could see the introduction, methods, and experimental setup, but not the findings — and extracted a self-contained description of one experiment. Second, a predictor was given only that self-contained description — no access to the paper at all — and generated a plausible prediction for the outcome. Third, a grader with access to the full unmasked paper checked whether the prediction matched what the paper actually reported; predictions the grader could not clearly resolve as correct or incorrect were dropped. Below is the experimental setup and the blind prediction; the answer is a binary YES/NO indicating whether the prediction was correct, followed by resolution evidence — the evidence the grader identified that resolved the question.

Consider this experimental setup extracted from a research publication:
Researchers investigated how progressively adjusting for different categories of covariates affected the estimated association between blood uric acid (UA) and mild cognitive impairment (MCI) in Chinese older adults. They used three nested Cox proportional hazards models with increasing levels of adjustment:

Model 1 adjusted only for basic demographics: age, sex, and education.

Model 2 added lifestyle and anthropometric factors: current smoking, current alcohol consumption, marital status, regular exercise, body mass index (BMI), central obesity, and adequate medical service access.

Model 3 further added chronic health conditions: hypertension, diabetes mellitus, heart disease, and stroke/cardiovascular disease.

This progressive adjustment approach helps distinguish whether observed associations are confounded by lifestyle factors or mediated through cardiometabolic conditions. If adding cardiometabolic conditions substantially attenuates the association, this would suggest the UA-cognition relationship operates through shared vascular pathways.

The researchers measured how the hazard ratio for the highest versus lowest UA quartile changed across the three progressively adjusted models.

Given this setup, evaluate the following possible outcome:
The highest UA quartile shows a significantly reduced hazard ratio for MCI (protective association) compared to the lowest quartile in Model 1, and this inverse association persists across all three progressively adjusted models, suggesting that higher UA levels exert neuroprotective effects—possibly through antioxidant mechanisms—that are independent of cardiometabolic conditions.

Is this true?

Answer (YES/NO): YES